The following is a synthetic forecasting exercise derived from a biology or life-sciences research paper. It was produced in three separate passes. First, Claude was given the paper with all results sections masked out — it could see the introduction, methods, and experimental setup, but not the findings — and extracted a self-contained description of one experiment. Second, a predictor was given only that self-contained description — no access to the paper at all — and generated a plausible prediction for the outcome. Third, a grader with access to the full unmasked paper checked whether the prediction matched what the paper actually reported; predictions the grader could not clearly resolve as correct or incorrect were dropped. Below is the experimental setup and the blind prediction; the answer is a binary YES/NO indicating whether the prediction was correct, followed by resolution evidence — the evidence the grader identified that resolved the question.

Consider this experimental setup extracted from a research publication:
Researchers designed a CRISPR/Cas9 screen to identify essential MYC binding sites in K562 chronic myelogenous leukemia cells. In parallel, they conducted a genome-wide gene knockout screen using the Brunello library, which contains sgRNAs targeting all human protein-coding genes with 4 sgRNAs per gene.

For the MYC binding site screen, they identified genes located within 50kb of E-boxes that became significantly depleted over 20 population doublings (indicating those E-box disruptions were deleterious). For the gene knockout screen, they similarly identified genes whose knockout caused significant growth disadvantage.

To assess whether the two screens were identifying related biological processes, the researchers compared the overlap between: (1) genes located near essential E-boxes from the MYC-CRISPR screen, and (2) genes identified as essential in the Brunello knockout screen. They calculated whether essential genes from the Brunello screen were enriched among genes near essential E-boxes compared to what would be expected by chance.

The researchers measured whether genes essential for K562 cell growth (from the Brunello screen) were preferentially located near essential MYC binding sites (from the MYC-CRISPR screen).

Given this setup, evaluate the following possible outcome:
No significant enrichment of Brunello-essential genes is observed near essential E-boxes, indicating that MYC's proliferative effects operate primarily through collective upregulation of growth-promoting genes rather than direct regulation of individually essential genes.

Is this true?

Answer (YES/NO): NO